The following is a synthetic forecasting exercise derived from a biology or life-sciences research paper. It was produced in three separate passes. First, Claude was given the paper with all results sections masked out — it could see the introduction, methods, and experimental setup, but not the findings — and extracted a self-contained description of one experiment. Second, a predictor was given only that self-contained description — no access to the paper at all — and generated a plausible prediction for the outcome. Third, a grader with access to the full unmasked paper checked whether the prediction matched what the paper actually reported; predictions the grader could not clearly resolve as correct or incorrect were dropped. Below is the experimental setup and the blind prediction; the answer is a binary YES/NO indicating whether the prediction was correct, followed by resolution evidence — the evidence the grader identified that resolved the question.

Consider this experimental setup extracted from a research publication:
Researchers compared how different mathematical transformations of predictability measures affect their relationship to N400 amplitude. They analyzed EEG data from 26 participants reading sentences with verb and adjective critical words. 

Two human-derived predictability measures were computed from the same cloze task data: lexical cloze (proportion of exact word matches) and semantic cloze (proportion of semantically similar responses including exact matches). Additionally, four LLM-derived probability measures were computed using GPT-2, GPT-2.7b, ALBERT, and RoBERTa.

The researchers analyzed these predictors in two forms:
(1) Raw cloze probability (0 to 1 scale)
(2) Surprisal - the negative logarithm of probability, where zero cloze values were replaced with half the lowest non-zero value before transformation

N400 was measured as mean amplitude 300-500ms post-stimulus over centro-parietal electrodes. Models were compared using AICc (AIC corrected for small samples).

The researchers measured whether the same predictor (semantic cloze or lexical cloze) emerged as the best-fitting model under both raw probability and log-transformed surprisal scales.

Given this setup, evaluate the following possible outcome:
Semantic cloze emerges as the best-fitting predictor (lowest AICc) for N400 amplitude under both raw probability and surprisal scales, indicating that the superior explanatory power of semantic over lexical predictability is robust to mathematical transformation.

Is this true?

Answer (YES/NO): NO